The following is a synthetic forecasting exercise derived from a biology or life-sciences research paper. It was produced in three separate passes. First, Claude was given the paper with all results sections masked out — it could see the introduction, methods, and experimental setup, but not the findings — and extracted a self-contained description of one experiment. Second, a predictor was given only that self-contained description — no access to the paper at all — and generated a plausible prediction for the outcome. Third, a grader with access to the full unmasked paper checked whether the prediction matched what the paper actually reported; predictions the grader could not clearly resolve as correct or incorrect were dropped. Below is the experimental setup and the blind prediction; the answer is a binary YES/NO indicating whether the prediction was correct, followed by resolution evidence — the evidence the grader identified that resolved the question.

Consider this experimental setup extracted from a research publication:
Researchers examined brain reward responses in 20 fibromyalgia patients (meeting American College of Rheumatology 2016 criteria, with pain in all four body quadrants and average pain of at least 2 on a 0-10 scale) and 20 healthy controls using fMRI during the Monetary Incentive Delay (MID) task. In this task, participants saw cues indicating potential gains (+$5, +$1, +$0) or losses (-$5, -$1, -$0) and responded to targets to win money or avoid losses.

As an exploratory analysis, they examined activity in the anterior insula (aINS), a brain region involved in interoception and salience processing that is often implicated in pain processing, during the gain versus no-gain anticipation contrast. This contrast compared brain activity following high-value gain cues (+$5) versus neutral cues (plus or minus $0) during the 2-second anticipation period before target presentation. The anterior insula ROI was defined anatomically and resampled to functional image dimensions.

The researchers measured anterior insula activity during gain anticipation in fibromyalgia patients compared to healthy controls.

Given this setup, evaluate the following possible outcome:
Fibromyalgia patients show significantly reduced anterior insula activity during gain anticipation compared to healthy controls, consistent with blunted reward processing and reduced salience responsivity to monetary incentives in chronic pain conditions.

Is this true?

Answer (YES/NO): YES